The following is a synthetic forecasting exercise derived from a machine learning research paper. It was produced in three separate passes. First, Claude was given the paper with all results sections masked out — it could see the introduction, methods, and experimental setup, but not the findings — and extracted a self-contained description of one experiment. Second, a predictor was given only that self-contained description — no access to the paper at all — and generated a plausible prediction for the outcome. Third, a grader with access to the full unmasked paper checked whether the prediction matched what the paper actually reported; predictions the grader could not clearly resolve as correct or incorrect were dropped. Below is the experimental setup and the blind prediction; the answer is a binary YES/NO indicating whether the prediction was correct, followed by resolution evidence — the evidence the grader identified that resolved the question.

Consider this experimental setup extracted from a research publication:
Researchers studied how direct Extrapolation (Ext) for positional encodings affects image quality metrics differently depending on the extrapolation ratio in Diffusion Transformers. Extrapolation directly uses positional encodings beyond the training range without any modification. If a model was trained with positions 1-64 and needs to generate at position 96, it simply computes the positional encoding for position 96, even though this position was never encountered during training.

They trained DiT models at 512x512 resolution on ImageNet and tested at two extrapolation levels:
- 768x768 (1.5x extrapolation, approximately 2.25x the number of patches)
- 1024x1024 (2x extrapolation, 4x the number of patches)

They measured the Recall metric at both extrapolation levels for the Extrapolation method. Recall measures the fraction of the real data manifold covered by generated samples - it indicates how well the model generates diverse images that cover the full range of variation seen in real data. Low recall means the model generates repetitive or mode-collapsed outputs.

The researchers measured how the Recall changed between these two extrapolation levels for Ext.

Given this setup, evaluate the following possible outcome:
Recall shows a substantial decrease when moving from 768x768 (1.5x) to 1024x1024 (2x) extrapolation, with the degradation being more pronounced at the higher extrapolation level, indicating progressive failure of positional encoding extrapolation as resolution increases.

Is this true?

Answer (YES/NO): NO